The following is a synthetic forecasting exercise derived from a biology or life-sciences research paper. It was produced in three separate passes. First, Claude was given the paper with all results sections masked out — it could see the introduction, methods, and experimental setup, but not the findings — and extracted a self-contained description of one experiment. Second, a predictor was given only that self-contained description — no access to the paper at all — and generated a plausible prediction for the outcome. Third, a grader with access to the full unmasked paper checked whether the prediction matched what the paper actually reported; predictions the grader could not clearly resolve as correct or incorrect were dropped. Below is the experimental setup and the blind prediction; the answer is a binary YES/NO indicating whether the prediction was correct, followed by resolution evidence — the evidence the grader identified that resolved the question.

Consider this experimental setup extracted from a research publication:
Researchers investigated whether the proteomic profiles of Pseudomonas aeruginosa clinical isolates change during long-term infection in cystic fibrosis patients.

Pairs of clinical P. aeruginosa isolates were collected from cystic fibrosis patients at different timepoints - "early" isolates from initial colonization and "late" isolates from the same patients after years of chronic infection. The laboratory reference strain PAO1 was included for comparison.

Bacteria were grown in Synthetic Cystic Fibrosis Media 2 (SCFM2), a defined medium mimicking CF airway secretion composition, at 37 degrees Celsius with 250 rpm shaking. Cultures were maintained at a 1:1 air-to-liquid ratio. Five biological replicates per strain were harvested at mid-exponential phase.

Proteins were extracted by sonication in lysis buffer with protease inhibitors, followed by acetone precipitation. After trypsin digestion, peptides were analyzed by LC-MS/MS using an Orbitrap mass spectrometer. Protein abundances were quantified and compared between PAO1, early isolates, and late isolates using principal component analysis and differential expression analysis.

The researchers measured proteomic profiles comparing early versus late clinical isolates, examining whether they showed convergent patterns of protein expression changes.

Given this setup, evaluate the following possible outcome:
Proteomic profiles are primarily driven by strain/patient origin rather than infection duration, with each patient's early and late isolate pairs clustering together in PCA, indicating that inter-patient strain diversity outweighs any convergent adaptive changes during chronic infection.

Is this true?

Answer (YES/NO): NO